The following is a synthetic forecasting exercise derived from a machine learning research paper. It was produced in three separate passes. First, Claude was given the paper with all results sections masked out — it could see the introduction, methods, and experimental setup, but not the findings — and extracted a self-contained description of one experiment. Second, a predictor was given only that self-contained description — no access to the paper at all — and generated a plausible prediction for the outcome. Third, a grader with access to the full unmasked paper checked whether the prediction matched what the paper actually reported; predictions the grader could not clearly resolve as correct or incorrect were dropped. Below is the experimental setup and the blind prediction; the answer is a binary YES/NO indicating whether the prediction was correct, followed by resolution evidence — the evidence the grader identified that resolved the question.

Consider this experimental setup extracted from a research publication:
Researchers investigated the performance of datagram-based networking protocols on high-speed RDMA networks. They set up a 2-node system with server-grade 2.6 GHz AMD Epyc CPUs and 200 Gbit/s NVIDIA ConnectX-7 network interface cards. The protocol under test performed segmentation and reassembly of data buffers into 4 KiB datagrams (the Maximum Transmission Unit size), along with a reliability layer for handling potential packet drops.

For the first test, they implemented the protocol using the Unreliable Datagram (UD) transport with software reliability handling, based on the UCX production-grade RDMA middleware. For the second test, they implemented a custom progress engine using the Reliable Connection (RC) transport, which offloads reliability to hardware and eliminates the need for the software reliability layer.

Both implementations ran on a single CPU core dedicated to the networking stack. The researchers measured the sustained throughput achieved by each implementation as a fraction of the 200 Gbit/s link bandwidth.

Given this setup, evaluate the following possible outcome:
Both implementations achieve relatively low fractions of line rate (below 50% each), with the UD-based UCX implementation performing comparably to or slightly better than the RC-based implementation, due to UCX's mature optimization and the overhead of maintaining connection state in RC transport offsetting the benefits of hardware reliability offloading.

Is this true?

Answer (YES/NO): NO